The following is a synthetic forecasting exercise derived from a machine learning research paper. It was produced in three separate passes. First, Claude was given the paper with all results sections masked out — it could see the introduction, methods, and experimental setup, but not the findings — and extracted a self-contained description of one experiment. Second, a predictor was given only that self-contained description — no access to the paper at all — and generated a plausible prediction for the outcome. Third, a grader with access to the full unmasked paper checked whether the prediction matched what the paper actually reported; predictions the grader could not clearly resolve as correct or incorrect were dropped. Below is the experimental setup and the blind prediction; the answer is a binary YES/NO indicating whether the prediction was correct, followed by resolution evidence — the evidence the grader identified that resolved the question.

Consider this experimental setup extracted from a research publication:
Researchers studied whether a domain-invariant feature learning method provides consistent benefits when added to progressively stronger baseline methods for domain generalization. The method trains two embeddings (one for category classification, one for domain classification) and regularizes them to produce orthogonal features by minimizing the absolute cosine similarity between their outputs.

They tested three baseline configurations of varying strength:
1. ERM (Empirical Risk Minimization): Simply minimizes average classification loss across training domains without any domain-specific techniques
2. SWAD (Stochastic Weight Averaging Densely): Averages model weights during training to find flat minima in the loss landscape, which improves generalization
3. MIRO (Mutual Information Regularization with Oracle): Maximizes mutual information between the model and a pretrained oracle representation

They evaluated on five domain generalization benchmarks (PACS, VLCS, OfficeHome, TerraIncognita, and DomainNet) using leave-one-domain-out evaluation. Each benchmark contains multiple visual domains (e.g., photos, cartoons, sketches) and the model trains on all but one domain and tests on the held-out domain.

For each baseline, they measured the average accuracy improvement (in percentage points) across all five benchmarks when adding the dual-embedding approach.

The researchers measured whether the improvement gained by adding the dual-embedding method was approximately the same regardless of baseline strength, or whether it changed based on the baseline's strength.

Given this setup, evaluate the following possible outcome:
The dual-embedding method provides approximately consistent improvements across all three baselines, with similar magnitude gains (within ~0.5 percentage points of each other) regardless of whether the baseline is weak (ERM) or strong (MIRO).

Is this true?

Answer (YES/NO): NO